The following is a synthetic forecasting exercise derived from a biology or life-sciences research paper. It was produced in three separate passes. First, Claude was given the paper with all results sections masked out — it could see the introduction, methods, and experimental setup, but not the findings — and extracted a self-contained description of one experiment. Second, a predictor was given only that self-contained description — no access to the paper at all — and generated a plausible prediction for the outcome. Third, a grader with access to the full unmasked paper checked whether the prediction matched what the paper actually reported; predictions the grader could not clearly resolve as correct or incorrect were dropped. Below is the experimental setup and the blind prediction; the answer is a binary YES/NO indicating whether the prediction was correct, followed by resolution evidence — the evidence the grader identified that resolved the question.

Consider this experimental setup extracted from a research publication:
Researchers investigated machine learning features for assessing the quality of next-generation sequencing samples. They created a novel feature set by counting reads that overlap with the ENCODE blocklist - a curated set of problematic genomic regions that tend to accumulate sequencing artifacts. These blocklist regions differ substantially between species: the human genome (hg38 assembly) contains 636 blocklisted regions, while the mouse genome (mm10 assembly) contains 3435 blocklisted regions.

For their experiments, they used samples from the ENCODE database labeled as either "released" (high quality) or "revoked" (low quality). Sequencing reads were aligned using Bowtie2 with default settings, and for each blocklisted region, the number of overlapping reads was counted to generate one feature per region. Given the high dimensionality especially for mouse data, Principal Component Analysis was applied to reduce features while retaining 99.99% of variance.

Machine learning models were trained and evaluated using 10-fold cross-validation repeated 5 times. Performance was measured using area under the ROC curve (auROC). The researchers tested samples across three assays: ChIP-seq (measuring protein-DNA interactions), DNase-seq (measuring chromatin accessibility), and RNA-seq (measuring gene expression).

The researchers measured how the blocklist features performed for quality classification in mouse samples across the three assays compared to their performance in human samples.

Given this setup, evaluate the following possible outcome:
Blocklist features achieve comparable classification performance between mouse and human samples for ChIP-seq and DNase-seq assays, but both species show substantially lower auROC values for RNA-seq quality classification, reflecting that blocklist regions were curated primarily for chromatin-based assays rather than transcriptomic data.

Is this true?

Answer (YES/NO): NO